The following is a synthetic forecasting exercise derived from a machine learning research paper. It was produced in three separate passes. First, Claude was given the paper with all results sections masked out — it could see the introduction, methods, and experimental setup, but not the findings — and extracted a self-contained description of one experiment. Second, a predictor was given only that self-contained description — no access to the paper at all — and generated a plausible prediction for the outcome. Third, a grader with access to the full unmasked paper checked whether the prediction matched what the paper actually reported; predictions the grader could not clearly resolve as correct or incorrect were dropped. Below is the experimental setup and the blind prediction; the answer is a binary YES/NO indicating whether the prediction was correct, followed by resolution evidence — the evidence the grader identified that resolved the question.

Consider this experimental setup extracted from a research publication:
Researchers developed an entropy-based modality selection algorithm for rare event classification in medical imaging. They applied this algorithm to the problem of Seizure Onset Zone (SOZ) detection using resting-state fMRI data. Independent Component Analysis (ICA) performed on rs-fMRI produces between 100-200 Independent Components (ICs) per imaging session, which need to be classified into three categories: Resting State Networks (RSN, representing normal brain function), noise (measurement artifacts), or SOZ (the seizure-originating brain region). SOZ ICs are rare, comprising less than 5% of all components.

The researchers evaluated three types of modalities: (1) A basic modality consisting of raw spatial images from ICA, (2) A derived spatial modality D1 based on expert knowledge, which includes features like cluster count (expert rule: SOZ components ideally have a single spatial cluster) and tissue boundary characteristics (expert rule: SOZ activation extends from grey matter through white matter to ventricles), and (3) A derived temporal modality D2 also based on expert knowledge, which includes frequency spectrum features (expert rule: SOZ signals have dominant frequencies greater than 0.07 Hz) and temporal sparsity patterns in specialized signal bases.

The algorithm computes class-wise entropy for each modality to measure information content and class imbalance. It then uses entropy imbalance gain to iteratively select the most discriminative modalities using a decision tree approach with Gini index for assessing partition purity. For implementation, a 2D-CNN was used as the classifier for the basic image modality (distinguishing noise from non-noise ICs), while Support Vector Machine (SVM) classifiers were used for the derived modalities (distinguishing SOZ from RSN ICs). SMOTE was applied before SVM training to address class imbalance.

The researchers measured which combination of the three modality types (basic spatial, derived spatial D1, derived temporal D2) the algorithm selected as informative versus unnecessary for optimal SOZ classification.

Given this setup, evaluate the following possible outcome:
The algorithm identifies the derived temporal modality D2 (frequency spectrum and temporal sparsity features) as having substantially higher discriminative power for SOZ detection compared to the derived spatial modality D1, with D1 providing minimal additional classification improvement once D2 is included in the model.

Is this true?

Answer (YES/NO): NO